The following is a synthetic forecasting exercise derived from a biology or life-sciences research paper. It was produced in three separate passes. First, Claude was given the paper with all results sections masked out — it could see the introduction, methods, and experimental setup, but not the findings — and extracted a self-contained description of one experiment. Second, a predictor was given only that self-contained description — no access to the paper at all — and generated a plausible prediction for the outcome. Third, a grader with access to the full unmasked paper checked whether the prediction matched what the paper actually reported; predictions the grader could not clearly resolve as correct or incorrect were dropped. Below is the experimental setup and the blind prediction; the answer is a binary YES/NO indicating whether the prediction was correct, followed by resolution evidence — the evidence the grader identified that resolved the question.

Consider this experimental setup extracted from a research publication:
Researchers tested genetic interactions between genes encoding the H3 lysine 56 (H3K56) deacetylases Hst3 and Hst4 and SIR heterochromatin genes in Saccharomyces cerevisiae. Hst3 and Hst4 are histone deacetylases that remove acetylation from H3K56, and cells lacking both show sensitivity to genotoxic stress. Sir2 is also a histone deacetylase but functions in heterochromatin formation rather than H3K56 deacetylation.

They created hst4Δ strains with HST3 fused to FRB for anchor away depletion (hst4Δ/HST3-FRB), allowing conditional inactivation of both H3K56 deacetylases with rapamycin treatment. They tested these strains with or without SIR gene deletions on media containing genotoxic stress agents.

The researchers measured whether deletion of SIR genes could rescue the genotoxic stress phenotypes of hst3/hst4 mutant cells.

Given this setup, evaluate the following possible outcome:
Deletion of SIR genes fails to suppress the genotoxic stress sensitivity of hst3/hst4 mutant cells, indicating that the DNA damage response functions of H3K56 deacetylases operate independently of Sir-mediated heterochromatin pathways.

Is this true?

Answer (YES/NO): NO